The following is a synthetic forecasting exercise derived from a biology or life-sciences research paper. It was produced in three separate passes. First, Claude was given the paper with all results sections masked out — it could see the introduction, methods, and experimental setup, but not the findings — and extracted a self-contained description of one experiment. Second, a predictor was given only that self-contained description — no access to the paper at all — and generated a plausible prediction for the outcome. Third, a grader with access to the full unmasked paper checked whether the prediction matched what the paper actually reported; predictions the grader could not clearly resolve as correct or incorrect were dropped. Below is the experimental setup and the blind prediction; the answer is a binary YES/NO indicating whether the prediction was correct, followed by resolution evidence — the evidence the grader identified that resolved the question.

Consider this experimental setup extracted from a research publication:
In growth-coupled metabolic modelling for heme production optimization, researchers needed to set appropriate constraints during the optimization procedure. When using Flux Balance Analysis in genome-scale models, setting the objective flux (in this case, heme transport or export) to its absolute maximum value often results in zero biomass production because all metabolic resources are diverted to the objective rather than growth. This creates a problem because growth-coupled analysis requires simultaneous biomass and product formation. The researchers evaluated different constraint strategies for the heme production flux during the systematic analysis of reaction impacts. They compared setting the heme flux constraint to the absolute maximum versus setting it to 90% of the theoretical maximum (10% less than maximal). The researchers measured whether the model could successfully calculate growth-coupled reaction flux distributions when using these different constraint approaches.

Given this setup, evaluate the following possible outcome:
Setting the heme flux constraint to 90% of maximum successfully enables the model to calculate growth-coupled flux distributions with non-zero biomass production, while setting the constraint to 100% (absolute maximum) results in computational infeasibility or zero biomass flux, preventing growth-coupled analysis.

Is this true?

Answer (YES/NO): YES